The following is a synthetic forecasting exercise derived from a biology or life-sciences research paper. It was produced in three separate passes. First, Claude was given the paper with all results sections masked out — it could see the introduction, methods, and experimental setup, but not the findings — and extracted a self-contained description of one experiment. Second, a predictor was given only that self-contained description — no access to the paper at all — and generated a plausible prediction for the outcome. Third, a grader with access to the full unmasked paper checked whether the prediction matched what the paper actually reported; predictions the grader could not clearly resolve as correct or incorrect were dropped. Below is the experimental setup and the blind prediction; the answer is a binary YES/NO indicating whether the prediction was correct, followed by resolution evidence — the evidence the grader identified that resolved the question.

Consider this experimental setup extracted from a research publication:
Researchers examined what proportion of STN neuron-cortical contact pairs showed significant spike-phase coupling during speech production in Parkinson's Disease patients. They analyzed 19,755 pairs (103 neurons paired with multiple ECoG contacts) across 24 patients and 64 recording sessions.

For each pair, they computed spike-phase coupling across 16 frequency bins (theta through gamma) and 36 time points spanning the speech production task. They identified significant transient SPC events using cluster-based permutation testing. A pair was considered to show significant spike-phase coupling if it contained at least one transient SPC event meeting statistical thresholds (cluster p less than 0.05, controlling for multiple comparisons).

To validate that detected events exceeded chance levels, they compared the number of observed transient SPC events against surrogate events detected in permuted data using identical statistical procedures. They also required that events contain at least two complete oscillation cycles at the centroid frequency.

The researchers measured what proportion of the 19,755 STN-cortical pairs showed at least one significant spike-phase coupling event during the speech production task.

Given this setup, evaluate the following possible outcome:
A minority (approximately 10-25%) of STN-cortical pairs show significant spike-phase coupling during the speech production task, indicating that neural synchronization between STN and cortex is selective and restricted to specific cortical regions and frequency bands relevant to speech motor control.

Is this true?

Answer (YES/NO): YES